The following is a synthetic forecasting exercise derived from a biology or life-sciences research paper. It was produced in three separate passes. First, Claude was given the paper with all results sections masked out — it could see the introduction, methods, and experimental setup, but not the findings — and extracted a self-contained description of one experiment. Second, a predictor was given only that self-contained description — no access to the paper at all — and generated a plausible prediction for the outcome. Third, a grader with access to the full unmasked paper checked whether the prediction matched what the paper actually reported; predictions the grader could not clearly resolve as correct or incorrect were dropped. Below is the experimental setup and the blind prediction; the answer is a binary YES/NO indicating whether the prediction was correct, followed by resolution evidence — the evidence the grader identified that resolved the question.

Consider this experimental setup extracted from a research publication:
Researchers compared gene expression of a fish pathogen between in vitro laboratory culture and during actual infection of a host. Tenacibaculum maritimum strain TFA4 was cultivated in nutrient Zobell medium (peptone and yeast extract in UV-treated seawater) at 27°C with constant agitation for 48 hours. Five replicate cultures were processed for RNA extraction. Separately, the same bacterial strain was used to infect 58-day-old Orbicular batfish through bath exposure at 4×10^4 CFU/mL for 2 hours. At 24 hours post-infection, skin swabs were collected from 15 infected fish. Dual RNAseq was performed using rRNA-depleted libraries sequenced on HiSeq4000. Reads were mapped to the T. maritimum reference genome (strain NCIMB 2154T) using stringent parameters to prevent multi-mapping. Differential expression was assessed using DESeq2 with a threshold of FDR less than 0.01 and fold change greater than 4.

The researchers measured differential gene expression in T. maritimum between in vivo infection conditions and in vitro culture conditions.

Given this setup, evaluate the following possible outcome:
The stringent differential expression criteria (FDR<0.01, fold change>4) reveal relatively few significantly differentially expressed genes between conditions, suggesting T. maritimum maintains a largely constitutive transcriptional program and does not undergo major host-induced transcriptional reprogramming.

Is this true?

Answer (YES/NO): NO